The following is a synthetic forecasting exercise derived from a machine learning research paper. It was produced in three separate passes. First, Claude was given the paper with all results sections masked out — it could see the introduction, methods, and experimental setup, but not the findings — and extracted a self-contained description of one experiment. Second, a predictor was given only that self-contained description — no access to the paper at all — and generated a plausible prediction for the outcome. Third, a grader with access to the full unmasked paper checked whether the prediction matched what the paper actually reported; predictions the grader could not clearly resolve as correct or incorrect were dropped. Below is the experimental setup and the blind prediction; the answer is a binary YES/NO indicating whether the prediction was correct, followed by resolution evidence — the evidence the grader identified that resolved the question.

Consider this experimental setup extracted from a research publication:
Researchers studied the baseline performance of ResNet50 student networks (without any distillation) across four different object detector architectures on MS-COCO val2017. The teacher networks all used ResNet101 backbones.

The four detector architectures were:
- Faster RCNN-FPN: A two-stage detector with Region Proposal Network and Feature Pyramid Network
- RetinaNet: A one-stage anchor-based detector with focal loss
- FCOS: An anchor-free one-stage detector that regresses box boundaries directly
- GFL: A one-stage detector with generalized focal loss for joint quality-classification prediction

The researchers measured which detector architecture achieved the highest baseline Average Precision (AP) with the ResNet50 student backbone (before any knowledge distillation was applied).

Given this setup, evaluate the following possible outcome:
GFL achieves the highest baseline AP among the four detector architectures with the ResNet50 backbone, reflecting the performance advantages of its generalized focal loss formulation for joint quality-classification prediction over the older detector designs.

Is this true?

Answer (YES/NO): YES